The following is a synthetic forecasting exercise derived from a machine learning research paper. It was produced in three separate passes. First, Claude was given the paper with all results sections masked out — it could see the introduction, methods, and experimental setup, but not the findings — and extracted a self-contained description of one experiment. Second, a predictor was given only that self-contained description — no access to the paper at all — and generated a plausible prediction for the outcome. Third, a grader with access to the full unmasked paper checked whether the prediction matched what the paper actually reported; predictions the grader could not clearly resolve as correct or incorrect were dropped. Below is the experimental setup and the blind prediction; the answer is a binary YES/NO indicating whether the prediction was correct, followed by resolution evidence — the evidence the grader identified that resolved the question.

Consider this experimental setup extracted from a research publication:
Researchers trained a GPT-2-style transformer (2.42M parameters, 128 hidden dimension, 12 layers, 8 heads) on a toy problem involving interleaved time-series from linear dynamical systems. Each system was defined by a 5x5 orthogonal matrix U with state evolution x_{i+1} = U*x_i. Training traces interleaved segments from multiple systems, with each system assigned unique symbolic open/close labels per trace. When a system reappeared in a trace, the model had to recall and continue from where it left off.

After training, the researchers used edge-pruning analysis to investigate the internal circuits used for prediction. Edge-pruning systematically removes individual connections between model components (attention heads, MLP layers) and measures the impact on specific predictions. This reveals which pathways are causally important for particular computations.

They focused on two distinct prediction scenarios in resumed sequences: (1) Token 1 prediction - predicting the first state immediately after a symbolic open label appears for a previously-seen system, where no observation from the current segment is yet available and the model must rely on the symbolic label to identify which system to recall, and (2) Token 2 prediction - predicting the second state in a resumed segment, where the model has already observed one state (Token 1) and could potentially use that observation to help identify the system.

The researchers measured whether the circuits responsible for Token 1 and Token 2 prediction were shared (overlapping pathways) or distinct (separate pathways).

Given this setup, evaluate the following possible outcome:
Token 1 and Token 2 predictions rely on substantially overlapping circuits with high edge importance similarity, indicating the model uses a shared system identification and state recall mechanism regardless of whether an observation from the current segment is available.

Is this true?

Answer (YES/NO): NO